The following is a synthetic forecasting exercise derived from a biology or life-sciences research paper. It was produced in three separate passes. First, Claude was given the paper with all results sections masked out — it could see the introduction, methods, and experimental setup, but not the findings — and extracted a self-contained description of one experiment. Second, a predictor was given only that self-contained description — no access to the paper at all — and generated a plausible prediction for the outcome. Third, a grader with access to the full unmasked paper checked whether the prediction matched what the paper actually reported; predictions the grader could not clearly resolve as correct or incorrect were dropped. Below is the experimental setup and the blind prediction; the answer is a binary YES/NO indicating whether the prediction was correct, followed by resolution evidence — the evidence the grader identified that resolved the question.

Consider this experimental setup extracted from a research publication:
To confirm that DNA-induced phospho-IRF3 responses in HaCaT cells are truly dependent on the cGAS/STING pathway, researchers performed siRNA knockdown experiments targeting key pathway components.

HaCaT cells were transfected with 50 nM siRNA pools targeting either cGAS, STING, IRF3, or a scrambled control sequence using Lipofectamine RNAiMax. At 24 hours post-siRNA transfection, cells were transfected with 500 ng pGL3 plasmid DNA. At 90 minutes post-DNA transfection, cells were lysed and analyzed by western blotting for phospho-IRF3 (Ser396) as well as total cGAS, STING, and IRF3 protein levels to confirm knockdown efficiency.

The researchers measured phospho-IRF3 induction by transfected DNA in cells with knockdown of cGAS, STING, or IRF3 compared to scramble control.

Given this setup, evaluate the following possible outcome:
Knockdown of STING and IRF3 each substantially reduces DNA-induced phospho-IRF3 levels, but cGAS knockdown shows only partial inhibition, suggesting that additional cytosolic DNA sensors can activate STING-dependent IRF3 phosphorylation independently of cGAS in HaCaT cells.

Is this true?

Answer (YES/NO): NO